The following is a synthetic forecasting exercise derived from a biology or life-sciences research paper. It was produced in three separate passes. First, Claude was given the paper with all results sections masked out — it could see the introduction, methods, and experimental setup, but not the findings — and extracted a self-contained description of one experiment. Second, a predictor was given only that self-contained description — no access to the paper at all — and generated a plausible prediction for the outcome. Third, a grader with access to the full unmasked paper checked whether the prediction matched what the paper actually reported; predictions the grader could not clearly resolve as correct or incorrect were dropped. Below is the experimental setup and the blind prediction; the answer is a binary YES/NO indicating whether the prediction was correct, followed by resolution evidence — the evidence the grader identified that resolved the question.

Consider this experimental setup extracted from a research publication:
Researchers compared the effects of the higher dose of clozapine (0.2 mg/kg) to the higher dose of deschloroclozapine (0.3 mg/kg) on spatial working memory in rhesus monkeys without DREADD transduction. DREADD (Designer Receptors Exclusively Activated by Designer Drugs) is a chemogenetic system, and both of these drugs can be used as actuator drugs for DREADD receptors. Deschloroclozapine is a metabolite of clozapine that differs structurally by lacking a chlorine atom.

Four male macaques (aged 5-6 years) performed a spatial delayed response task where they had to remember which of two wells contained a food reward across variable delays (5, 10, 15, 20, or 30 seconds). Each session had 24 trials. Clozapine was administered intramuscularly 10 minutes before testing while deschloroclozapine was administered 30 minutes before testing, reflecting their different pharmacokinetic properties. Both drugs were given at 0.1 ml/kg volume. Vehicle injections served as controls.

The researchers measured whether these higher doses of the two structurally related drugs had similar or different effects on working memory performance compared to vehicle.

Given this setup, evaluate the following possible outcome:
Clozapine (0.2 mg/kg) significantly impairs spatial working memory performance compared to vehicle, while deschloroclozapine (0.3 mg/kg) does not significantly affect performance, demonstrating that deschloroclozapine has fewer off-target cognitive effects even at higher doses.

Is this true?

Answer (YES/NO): NO